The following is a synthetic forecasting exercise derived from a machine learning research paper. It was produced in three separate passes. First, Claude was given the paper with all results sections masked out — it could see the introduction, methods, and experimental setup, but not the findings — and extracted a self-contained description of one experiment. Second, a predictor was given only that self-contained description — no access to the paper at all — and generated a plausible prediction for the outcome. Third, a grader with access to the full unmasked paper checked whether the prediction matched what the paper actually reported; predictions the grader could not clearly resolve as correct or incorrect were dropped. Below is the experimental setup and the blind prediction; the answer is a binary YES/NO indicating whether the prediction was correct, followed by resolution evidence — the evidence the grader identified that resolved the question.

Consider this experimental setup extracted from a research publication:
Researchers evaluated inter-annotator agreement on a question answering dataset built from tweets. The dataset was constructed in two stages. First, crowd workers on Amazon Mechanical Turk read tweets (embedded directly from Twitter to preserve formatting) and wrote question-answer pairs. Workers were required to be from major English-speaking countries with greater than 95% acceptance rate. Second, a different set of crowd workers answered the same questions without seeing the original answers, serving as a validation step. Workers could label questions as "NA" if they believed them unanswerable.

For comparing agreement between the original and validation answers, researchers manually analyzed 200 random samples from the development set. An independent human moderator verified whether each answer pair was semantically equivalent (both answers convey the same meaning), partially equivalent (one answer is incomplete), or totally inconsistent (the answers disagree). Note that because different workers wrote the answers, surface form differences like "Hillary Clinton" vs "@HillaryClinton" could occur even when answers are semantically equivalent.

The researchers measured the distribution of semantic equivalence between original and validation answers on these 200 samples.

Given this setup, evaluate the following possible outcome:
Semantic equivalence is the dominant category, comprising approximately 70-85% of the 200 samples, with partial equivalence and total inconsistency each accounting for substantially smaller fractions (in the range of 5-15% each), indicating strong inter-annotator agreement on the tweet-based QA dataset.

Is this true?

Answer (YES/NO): NO